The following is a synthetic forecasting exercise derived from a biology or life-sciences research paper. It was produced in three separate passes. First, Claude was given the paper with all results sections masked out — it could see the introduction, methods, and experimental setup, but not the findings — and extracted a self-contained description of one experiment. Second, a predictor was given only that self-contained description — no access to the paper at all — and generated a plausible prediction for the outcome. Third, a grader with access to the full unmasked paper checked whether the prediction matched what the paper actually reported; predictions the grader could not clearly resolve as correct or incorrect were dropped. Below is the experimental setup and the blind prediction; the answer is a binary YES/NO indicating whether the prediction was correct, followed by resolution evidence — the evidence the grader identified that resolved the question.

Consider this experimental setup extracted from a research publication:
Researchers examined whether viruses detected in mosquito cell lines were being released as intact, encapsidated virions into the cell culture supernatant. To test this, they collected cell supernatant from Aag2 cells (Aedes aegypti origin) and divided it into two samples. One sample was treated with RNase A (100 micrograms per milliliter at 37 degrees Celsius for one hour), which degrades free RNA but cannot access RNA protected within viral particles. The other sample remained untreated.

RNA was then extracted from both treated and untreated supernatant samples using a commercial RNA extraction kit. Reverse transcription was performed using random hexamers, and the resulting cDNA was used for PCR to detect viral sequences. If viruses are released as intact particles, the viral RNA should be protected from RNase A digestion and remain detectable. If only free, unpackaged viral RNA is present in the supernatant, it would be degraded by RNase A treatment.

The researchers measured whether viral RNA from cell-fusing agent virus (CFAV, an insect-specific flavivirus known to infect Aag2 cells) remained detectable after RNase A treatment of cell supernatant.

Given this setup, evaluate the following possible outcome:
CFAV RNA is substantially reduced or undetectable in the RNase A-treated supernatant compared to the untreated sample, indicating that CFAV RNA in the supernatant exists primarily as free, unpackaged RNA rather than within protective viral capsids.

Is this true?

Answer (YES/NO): NO